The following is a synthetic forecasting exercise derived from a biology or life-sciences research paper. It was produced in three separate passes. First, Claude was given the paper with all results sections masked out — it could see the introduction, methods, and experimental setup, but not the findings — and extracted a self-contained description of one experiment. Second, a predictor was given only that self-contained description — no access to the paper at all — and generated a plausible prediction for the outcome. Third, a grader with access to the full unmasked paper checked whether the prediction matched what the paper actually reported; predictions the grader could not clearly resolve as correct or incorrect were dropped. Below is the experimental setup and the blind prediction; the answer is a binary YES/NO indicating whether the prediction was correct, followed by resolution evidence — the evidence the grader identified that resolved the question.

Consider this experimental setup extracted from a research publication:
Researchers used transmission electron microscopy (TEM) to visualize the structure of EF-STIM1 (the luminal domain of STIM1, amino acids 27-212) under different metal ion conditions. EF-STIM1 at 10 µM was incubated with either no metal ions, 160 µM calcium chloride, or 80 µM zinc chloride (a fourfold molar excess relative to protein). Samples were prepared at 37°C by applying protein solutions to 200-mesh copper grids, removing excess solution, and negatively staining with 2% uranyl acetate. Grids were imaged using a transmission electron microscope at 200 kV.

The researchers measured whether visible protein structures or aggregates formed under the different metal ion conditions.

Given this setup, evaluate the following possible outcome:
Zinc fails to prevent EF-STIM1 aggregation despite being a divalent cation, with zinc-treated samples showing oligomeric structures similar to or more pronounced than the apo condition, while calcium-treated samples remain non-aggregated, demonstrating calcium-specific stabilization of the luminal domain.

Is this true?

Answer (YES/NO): NO